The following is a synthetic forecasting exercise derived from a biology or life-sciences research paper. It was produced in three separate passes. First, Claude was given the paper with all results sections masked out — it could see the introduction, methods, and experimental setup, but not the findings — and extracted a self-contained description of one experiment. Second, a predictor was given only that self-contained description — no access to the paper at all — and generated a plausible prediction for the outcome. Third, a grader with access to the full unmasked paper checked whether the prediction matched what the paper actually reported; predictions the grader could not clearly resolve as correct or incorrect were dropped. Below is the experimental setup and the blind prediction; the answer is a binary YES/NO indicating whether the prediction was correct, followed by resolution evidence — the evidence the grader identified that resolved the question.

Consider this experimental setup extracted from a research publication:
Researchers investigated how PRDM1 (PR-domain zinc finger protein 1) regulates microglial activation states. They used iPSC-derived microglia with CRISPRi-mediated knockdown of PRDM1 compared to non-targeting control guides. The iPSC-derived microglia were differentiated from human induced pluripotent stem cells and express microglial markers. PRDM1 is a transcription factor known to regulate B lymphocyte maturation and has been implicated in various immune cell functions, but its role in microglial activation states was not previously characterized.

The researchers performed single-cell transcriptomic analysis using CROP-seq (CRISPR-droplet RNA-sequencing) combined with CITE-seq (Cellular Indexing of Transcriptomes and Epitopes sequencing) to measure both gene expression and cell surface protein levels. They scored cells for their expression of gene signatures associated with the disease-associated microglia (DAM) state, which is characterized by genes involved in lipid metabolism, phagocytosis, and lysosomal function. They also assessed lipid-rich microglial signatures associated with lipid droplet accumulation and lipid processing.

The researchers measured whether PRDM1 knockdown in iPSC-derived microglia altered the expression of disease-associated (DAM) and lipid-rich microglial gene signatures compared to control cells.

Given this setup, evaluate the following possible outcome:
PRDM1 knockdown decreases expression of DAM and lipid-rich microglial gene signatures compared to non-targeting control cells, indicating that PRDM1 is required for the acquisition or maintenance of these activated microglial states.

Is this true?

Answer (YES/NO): NO